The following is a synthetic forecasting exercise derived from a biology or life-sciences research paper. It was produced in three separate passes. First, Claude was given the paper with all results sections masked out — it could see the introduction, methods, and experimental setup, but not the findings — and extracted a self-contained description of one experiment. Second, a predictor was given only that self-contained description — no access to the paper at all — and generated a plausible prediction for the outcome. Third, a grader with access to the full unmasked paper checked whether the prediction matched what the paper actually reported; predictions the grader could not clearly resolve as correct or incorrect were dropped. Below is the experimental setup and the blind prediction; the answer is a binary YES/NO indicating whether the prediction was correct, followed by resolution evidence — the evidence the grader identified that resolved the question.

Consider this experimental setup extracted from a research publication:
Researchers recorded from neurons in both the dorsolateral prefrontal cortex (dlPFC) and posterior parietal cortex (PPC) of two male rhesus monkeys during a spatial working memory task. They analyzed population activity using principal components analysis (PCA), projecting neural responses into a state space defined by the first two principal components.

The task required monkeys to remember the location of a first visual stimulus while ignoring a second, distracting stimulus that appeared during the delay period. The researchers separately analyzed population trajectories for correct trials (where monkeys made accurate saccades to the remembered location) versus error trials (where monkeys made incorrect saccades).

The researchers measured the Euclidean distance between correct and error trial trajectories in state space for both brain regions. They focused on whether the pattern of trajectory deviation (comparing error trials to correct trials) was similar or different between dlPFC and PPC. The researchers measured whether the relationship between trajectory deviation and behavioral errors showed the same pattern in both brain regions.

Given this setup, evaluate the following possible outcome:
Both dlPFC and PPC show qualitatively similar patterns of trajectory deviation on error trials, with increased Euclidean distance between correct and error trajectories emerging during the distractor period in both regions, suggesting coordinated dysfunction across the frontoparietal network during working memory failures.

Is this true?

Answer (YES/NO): NO